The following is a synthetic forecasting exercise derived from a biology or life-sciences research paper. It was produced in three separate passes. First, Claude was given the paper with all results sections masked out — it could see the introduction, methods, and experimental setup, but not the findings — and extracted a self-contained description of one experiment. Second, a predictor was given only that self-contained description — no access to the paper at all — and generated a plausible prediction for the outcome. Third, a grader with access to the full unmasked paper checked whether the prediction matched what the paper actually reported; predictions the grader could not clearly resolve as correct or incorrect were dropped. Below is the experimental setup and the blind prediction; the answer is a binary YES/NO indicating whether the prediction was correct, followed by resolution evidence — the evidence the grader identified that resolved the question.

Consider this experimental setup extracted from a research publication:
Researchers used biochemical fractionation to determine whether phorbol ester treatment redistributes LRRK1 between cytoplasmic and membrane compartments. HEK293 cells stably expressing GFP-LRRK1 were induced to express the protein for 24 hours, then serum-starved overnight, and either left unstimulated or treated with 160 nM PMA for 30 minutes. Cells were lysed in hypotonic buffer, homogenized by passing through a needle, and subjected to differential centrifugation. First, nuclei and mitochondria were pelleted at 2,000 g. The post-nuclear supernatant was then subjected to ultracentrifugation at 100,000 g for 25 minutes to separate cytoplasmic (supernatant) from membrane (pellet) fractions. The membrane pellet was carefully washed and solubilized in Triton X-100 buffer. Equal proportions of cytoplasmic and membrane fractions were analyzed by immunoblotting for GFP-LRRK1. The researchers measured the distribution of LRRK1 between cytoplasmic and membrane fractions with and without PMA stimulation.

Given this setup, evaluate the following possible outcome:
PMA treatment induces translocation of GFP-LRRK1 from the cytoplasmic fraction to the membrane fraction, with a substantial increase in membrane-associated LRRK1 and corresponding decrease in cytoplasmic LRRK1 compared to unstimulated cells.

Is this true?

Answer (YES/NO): NO